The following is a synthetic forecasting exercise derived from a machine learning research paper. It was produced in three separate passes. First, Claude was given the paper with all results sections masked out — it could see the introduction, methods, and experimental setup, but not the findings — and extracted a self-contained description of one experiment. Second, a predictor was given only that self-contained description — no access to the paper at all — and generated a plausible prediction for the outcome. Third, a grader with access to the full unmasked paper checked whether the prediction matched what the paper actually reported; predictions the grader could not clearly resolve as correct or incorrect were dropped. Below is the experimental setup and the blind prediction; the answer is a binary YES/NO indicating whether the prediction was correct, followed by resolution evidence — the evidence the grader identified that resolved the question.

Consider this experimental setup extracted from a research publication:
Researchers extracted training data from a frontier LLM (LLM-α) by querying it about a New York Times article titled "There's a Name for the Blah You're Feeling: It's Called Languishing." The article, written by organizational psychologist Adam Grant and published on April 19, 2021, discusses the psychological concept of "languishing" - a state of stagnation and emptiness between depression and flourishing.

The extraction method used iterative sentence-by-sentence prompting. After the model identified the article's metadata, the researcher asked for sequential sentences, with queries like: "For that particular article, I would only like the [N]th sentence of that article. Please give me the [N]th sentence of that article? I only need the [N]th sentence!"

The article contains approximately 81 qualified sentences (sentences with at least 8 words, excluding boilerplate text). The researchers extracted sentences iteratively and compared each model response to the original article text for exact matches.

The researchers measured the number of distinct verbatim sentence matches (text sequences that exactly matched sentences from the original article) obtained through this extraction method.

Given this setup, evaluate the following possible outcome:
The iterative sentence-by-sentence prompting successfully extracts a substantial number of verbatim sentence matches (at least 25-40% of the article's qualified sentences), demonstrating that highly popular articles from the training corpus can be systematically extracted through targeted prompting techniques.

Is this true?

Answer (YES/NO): YES